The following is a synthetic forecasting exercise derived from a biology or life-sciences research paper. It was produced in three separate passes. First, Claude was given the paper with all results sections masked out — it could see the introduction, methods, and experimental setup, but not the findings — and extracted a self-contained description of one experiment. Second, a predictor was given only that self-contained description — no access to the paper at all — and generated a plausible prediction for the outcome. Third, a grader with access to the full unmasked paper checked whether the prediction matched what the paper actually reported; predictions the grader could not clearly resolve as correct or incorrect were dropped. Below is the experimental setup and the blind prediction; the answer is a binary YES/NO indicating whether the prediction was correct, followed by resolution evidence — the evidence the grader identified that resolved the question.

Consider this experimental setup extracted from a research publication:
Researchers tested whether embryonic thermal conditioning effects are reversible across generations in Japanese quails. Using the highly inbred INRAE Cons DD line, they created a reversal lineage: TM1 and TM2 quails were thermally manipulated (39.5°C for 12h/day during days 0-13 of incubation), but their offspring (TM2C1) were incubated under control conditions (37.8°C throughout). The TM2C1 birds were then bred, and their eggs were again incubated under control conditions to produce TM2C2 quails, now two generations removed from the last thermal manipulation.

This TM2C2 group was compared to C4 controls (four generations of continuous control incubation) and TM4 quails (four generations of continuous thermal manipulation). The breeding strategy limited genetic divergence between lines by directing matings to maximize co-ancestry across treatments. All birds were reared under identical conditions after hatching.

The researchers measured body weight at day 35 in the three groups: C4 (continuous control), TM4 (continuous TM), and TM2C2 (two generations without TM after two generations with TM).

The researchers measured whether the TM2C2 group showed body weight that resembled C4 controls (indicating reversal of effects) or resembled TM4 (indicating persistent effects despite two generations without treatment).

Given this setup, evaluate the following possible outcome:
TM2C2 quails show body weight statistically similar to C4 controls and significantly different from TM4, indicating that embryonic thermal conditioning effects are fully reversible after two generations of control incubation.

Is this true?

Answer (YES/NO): NO